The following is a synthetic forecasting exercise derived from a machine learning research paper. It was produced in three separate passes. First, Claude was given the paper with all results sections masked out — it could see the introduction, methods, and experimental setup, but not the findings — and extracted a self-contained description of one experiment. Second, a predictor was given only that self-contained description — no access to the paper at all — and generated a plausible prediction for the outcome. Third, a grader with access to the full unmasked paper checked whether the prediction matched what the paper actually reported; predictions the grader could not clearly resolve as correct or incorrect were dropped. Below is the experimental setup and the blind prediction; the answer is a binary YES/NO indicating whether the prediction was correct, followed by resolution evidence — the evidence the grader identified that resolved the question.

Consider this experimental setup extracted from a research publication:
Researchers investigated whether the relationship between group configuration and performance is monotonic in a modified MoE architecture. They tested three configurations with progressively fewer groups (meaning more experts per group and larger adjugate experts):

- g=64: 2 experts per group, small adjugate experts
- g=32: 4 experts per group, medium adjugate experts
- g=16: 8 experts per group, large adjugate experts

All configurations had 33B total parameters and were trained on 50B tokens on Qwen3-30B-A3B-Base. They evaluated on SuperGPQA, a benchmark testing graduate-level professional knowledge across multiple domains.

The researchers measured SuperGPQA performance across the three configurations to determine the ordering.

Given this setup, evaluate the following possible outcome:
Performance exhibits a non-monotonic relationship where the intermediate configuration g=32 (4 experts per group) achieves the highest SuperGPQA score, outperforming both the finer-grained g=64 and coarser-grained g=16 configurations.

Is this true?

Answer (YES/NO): NO